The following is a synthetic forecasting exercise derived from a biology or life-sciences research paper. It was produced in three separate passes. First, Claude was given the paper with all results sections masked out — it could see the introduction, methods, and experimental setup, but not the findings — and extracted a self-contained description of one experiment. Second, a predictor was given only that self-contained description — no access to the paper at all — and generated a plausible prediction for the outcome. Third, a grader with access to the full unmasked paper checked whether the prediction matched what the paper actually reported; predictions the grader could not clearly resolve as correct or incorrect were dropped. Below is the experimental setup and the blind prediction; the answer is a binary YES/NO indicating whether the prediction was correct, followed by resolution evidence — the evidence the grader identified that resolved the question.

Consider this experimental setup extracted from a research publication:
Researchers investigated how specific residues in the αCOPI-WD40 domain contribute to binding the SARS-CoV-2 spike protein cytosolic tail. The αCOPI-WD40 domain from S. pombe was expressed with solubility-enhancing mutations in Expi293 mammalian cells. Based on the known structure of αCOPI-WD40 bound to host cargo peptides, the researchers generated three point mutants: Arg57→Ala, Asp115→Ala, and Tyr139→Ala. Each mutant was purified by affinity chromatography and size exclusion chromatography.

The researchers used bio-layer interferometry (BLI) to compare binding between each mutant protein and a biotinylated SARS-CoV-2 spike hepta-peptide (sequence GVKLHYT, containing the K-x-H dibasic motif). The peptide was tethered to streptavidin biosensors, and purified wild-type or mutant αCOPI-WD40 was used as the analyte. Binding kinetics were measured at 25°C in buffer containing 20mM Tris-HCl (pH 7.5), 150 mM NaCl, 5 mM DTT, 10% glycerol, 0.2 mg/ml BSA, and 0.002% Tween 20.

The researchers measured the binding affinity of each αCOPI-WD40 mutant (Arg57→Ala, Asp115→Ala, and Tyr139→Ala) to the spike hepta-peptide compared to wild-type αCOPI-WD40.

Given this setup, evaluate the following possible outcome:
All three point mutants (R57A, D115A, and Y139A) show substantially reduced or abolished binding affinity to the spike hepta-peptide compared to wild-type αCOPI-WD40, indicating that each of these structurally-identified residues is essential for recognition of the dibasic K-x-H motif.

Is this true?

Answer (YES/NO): YES